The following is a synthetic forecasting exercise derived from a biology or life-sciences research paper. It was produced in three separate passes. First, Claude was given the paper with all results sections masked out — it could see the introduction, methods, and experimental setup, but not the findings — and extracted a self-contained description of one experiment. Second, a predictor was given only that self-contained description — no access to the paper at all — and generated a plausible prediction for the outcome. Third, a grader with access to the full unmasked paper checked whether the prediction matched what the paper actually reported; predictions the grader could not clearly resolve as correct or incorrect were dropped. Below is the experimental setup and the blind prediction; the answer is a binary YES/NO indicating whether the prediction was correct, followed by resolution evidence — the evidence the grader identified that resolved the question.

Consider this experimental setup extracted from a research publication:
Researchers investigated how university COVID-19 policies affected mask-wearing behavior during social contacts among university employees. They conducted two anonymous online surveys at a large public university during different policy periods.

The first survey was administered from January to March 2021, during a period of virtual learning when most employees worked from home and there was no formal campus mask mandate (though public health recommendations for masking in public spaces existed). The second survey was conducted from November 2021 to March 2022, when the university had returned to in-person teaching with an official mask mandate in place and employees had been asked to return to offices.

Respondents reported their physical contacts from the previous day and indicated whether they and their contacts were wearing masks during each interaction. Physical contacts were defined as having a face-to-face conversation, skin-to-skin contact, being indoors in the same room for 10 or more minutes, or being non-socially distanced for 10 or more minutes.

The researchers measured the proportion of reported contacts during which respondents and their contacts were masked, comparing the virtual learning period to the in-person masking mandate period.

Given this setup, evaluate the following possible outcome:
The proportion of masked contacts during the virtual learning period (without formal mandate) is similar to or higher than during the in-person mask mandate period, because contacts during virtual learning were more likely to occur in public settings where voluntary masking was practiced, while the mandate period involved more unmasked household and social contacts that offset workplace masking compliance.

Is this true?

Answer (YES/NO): NO